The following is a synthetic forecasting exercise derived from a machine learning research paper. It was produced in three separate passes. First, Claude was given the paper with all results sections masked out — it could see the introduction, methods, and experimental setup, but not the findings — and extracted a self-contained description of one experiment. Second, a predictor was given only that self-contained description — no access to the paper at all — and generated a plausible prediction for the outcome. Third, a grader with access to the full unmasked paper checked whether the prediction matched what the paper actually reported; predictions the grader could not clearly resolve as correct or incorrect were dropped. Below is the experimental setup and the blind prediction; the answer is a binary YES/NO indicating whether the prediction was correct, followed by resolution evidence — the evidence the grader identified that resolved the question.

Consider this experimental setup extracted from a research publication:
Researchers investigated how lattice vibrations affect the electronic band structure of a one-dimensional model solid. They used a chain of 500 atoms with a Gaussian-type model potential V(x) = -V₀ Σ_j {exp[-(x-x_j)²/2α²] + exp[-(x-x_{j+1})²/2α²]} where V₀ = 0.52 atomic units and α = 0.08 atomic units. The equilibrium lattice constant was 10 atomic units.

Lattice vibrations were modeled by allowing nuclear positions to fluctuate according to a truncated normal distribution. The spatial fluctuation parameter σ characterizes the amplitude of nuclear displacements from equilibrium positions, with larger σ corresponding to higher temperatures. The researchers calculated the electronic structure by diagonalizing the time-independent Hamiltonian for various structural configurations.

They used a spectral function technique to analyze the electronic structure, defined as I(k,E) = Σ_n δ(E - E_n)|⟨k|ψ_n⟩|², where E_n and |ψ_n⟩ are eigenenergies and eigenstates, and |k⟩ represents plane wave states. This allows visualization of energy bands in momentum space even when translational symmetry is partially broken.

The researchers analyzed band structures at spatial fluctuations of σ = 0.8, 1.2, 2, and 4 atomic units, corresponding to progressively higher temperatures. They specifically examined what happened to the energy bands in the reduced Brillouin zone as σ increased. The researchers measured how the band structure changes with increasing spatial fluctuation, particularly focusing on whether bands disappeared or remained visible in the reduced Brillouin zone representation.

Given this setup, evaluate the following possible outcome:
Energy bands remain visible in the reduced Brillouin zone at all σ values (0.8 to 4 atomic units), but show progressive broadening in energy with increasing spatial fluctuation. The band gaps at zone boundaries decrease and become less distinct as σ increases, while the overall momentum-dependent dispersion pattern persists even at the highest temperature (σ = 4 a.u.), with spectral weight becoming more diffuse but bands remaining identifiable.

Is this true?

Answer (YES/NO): NO